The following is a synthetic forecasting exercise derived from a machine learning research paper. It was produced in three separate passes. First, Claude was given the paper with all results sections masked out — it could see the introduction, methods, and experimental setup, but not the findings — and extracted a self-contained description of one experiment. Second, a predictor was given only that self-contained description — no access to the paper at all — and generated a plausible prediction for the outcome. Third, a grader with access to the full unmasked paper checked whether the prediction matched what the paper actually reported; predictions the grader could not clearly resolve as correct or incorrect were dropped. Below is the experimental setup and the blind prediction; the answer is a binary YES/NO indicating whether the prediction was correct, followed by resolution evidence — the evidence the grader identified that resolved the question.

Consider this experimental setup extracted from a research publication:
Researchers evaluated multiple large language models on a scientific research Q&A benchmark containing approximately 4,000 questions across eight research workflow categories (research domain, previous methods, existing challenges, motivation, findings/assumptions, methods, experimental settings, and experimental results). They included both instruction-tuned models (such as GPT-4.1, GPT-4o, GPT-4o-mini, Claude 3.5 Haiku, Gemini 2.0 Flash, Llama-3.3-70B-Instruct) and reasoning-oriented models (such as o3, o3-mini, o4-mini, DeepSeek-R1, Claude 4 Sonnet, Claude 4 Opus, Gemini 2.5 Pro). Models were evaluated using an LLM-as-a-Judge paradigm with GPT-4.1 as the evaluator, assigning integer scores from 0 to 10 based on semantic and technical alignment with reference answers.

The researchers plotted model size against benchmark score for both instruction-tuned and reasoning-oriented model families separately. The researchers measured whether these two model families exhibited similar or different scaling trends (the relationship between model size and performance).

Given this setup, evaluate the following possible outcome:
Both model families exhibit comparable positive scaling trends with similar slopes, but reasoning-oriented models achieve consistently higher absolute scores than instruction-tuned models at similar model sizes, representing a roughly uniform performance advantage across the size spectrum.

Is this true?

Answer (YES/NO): NO